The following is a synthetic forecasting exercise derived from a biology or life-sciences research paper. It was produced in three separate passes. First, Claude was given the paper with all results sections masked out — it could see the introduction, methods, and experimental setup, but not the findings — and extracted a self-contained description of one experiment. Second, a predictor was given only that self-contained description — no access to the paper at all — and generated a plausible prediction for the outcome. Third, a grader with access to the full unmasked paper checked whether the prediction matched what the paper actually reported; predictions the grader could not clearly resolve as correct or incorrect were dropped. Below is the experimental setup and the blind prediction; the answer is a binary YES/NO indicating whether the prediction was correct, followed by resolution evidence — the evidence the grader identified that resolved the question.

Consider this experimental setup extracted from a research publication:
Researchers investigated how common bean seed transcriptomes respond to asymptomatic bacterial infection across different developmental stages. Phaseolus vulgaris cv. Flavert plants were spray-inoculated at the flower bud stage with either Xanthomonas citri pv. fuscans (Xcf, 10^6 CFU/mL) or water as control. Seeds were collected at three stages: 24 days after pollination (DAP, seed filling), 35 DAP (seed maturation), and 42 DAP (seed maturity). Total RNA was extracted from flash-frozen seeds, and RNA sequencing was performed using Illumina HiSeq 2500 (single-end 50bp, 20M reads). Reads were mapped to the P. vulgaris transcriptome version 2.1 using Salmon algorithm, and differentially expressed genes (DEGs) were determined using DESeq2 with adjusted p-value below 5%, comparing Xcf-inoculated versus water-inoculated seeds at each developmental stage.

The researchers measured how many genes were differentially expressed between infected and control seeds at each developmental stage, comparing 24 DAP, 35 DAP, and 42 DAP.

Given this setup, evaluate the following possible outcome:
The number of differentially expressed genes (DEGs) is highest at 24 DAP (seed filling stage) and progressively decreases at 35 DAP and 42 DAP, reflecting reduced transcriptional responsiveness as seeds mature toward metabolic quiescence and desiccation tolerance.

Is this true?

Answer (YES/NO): YES